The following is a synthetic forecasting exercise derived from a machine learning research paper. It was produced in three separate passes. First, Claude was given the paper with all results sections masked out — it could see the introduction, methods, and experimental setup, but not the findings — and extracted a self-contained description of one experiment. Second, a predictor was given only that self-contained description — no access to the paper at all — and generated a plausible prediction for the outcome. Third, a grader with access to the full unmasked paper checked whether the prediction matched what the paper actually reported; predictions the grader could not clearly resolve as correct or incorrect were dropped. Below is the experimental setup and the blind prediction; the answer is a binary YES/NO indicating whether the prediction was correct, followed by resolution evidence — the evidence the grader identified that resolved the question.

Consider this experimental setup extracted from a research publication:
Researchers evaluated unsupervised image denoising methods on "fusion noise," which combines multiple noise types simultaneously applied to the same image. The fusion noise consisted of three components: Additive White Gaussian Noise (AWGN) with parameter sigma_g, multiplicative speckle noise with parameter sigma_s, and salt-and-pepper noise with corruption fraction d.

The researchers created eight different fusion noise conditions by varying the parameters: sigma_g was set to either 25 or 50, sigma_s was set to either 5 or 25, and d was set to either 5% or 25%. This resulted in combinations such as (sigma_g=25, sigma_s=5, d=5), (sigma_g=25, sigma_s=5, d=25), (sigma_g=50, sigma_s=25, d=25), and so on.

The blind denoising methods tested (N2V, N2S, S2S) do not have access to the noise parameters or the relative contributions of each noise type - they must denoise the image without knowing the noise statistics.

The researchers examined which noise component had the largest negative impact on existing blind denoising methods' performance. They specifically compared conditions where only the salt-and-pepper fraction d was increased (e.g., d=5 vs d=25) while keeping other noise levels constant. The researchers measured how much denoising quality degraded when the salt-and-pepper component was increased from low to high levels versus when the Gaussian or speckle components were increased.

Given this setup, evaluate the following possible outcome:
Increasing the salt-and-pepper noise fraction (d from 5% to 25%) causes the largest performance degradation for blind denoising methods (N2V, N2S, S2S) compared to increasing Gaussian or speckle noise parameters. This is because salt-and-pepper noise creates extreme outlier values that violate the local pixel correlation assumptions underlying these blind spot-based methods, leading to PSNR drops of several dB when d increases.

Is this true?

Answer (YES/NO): YES